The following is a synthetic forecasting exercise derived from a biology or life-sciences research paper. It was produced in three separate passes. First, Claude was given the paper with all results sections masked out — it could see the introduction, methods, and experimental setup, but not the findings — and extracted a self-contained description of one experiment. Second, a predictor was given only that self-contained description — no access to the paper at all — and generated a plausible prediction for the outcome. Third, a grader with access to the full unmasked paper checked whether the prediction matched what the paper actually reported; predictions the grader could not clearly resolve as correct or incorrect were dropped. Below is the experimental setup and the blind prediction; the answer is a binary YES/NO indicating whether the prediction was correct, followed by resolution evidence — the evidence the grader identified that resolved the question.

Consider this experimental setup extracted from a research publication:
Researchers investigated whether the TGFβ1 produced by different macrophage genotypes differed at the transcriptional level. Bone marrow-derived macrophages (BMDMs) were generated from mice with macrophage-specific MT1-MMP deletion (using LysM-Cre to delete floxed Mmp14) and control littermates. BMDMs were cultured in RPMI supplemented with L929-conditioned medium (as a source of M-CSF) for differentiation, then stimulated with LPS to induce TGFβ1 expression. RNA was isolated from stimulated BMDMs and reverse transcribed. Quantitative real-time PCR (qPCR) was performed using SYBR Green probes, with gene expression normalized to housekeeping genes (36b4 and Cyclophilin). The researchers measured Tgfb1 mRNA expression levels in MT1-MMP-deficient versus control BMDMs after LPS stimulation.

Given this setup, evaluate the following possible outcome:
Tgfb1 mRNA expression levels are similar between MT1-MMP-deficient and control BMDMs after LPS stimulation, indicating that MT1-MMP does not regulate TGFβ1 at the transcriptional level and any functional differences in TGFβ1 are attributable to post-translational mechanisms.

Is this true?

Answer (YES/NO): YES